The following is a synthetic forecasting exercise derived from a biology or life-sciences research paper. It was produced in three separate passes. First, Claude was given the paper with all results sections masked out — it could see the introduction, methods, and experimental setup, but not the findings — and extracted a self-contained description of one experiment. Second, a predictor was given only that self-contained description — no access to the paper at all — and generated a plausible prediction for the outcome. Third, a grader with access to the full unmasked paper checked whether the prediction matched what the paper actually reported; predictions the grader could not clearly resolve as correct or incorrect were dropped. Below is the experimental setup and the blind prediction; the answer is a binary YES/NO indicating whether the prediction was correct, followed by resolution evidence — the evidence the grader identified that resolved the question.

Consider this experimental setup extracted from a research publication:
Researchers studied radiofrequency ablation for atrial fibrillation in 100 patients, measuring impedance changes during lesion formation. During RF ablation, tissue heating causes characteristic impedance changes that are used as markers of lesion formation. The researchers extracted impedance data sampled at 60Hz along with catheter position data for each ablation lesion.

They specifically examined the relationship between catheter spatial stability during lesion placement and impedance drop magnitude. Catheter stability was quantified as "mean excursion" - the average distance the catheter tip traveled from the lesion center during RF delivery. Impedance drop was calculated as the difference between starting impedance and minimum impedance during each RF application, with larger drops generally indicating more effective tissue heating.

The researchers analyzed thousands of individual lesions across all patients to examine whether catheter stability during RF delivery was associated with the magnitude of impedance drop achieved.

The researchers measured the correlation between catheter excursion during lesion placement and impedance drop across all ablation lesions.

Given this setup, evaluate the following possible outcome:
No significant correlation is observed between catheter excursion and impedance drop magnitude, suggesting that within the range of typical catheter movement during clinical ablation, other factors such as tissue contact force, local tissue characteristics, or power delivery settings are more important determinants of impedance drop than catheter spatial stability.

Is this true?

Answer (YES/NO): NO